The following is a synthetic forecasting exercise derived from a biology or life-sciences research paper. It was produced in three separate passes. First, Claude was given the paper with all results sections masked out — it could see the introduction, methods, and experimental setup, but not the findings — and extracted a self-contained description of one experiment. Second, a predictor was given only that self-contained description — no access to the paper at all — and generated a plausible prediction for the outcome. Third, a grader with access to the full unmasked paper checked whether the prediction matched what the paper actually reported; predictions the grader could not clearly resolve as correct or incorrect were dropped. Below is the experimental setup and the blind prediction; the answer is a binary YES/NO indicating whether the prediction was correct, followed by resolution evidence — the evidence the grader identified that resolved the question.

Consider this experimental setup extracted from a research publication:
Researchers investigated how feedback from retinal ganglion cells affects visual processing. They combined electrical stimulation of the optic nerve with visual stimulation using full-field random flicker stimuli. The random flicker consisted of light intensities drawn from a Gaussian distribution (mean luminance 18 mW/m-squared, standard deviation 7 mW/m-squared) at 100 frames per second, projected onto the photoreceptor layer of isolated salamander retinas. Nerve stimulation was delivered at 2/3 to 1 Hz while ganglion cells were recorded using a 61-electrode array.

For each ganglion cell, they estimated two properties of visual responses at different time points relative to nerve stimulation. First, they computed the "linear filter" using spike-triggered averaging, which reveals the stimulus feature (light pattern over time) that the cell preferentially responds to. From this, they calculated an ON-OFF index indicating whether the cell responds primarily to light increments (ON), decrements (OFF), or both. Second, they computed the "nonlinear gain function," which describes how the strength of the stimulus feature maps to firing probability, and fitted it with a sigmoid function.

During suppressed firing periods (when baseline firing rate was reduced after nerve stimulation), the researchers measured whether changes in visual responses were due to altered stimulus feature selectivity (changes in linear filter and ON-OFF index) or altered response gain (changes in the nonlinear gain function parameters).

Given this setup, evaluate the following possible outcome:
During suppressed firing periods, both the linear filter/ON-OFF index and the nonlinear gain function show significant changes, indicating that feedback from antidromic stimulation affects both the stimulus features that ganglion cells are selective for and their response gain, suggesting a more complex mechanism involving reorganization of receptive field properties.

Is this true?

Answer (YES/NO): NO